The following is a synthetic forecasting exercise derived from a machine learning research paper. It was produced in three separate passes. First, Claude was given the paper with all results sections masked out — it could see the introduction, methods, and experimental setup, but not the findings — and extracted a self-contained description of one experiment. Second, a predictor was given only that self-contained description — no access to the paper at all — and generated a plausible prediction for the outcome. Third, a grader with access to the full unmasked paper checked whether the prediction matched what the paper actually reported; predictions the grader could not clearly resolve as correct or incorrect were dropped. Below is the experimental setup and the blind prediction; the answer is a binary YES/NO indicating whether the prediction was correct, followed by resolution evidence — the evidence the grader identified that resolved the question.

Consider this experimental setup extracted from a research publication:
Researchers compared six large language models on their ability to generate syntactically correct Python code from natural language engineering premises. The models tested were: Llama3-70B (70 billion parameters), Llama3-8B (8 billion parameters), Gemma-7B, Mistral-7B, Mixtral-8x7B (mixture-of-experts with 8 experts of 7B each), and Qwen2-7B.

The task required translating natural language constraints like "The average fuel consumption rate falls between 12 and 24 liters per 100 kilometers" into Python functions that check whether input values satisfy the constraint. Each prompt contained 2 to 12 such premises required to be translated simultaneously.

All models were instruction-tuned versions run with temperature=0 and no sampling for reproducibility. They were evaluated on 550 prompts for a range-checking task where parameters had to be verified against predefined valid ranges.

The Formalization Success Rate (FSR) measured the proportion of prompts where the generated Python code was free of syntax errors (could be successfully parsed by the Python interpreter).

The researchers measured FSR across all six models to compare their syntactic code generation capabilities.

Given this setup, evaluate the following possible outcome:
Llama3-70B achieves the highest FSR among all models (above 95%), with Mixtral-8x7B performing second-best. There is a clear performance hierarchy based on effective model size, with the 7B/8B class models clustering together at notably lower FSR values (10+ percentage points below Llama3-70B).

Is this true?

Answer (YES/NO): NO